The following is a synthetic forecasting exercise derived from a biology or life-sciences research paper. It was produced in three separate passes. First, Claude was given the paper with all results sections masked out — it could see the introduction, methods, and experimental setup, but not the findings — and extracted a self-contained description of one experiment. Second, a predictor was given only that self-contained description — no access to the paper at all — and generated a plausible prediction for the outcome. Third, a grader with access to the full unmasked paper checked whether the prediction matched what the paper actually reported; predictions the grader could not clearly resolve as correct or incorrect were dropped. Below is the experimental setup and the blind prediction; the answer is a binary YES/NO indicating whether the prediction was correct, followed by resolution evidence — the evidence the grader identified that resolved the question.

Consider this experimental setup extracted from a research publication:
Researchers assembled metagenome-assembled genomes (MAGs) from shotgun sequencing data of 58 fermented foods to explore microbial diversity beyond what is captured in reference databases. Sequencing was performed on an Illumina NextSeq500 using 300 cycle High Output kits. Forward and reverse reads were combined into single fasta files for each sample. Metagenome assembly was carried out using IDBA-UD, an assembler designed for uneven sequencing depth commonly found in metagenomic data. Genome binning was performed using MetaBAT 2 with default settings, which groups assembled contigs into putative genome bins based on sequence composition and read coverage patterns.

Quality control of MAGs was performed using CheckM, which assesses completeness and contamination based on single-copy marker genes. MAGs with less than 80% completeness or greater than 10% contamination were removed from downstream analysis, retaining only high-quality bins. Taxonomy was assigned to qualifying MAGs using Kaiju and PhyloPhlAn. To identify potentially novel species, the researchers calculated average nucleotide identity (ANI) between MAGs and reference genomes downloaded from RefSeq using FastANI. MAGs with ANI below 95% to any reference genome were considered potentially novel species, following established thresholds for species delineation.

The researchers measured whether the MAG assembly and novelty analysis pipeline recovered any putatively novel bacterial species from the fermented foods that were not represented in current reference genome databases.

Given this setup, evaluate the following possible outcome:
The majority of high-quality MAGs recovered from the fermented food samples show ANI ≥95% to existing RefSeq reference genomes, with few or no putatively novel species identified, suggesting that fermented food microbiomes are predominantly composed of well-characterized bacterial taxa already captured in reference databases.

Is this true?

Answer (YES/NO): NO